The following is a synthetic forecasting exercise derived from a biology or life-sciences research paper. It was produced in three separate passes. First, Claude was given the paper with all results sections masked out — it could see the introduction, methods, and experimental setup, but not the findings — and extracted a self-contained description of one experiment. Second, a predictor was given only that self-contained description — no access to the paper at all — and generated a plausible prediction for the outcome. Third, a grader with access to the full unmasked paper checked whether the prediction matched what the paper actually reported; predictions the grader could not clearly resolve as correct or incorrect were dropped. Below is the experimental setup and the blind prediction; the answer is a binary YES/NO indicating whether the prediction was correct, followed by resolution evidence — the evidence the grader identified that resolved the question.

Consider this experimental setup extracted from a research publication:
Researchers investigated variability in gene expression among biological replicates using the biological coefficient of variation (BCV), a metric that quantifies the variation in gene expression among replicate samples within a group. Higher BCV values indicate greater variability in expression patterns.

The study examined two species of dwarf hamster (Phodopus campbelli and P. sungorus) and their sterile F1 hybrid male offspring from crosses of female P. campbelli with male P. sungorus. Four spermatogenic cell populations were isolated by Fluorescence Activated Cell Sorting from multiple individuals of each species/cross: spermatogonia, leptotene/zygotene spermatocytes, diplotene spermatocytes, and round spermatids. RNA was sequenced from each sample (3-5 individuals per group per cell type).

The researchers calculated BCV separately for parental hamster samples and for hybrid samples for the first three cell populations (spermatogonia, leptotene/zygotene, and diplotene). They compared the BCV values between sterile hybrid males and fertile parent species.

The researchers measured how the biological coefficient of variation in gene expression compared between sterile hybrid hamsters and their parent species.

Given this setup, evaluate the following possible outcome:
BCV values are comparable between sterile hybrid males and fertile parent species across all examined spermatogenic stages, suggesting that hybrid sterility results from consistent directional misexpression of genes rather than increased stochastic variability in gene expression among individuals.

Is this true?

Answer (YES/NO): NO